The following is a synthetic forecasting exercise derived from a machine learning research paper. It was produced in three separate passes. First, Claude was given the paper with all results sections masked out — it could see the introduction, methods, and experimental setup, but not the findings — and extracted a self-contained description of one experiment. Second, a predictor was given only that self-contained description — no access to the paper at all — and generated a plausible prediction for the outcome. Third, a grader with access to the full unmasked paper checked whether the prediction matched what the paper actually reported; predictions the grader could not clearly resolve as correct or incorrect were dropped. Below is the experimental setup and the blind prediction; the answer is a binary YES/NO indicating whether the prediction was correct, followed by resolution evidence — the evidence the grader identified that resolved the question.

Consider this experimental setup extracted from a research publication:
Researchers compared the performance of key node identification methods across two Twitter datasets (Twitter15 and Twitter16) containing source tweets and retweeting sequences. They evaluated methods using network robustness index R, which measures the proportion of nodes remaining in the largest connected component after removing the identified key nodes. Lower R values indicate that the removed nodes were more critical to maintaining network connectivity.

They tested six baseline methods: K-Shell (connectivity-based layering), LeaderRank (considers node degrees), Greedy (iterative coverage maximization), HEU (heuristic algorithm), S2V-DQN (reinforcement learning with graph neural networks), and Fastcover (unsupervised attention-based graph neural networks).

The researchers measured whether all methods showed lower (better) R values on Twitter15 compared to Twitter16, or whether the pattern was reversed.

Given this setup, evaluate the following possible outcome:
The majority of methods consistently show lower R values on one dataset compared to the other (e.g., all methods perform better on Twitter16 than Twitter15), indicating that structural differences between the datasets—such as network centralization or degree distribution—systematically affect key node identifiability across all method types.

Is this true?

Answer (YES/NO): NO